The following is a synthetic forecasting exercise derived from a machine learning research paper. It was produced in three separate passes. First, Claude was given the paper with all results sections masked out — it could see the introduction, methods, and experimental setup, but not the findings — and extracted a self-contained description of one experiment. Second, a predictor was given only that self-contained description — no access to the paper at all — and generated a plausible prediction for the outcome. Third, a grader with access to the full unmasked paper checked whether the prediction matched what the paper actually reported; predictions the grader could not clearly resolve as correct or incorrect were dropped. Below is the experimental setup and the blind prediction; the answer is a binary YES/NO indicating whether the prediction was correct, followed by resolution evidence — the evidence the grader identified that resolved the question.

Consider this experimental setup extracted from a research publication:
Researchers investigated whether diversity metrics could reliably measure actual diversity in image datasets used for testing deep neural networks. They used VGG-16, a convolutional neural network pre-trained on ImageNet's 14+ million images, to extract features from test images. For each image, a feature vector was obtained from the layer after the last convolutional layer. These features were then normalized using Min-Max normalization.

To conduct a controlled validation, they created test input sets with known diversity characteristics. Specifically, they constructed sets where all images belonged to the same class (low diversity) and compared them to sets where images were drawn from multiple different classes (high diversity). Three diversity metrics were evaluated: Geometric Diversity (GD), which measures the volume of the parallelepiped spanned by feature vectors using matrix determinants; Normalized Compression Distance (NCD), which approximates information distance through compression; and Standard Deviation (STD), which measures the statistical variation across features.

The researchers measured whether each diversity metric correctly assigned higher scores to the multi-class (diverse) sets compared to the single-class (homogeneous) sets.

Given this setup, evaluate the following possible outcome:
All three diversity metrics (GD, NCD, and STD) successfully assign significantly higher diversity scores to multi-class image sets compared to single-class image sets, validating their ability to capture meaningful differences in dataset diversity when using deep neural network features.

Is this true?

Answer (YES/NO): NO